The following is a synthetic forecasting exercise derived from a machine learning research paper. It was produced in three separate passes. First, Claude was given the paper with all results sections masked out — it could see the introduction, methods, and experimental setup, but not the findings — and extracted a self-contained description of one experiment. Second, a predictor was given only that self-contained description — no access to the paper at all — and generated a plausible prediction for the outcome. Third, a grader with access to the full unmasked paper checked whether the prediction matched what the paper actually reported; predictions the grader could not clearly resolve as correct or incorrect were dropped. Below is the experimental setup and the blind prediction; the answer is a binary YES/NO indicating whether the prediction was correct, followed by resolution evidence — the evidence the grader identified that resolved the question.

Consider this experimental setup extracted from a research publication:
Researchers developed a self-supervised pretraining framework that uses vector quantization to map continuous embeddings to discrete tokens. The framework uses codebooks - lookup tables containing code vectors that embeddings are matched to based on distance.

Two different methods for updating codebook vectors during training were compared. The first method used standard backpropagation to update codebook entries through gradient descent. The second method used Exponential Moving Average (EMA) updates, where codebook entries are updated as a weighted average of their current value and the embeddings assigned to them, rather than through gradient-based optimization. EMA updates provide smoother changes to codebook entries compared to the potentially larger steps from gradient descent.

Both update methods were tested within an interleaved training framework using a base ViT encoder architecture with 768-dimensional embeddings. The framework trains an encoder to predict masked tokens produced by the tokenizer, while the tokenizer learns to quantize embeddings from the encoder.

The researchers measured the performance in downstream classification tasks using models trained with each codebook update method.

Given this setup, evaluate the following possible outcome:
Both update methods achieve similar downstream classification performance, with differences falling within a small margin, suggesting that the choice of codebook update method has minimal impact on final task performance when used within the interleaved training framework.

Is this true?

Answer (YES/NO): NO